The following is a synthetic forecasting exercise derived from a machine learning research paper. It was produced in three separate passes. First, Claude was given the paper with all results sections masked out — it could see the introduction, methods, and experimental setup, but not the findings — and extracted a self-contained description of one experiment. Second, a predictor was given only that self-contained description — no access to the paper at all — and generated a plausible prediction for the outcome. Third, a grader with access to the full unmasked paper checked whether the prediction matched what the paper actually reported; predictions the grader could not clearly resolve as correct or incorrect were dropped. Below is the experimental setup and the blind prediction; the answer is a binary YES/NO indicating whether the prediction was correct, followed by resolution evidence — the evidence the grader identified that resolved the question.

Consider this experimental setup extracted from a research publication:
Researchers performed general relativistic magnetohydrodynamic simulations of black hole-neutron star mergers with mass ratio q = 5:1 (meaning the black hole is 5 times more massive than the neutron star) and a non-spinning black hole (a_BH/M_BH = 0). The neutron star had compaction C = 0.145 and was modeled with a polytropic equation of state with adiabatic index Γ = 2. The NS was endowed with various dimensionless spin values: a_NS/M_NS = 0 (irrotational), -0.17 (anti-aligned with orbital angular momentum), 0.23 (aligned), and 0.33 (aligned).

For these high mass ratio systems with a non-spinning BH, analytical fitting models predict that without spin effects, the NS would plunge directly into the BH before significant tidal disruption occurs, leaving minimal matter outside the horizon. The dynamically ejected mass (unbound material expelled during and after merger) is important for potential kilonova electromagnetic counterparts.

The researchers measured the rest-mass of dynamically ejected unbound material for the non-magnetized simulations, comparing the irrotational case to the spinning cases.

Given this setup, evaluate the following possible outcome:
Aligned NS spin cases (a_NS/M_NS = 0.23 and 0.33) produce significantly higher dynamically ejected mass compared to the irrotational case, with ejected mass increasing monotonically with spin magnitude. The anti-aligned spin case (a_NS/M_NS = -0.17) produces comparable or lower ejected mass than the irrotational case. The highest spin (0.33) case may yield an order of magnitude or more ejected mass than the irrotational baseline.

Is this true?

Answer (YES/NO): NO